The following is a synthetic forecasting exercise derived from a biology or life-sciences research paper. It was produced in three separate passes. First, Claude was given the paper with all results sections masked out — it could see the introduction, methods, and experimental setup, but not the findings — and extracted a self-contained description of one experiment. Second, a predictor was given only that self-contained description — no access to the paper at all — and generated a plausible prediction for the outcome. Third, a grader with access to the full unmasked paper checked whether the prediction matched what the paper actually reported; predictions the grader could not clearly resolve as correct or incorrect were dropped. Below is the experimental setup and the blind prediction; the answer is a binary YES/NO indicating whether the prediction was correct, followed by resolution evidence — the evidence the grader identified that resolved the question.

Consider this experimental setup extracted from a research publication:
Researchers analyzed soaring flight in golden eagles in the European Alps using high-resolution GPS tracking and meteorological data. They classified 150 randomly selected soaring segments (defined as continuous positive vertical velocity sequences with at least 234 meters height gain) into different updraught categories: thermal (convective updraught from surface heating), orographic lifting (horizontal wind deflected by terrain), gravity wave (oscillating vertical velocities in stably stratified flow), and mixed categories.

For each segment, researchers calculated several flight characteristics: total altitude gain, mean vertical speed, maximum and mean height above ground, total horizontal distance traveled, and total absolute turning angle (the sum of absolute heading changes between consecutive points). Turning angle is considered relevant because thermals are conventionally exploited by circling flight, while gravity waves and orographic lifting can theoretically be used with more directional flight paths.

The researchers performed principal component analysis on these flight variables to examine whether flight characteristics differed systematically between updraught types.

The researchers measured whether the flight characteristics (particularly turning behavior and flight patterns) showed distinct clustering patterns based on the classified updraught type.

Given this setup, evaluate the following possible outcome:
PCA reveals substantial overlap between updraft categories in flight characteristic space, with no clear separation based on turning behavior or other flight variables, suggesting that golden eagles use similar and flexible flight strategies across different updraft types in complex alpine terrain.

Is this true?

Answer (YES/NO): YES